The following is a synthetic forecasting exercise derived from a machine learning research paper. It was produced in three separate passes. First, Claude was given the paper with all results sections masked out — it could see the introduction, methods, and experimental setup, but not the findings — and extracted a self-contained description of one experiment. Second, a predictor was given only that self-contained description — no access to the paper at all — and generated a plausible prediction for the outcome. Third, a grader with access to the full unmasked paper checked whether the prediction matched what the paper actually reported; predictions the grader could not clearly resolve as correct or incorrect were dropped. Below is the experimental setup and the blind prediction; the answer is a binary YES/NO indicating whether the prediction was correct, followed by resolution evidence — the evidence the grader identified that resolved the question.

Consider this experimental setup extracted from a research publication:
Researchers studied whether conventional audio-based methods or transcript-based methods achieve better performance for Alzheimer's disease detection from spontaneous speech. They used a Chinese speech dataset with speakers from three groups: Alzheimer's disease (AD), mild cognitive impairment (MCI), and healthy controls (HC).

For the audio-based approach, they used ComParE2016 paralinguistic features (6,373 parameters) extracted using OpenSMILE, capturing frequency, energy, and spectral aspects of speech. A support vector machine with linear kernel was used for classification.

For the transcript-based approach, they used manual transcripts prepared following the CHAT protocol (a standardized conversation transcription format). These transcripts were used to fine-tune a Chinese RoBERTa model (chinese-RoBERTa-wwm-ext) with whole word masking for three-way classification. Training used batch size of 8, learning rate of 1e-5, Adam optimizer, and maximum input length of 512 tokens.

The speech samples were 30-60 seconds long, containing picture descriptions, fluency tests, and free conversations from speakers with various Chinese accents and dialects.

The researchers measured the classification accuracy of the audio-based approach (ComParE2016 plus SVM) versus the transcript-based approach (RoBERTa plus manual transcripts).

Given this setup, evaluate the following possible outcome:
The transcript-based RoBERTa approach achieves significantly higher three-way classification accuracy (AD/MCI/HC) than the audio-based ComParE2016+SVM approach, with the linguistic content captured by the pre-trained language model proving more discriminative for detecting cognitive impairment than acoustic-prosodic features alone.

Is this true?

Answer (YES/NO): YES